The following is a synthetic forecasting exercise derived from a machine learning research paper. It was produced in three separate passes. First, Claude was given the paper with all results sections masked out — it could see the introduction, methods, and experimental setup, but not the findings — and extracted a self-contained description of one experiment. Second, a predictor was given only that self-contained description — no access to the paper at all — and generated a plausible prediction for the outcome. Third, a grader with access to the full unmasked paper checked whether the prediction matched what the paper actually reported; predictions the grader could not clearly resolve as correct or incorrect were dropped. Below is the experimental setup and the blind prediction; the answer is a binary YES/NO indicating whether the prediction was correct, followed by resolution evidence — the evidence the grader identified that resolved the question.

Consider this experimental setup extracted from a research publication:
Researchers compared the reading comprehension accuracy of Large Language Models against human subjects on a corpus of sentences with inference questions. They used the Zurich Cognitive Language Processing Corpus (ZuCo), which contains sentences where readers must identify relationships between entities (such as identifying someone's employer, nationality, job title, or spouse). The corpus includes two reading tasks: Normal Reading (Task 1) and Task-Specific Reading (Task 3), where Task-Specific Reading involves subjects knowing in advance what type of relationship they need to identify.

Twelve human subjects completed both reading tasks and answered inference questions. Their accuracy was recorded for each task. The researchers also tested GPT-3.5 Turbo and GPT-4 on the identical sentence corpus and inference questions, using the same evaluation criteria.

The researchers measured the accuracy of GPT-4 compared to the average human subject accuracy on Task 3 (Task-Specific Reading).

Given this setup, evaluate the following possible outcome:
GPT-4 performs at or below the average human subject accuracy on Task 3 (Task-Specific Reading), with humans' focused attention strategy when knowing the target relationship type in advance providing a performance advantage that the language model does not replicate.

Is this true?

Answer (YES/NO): NO